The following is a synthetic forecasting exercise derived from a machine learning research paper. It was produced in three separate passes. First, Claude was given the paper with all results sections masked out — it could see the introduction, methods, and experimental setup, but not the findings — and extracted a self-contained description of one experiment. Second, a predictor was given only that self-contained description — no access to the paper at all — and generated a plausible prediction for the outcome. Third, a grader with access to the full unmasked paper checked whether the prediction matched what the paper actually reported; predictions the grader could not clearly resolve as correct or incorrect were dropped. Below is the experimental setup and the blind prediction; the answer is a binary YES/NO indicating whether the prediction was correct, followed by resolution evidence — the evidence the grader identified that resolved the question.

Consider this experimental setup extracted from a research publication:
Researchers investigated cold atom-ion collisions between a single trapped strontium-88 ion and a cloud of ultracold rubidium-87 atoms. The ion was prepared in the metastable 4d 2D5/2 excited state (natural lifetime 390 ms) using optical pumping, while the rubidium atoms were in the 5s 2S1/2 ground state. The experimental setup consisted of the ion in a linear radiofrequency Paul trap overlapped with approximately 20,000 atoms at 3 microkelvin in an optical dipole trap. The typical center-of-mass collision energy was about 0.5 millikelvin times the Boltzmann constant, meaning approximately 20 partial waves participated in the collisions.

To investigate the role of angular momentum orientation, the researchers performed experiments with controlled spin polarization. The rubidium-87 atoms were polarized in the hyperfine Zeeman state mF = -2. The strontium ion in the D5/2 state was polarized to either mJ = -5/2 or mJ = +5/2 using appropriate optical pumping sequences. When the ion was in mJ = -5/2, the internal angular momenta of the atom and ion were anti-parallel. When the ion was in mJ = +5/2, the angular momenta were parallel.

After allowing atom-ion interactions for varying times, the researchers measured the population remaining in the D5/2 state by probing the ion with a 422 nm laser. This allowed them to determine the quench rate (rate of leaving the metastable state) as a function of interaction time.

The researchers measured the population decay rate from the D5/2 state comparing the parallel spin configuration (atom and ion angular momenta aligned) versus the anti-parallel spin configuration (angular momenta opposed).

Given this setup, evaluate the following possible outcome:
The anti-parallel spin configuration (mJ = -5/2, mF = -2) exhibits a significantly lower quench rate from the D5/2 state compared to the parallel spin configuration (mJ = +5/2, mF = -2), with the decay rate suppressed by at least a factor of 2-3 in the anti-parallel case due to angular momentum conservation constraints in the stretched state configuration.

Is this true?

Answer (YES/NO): NO